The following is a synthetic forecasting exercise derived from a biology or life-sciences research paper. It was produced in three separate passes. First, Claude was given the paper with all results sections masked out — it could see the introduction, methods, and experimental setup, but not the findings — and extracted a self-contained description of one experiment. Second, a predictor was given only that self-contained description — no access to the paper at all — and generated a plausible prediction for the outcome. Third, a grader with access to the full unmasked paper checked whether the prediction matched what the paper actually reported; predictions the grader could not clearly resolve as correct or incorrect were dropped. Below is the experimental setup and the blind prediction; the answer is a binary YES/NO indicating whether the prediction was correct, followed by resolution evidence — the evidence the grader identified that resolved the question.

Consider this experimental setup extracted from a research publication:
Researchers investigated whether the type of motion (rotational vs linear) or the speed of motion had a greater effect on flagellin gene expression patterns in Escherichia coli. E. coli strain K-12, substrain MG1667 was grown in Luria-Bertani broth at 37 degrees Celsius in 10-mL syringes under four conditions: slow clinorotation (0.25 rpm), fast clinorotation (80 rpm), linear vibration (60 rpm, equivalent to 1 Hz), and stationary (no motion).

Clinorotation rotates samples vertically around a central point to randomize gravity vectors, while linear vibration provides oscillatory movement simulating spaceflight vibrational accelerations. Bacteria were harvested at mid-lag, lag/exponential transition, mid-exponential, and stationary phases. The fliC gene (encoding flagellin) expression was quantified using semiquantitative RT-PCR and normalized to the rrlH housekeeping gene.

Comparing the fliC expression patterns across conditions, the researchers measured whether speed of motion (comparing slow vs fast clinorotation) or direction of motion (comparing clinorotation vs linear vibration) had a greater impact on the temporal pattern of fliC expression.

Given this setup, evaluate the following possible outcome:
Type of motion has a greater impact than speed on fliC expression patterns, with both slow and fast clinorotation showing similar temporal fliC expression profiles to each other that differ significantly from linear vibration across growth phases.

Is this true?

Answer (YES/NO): YES